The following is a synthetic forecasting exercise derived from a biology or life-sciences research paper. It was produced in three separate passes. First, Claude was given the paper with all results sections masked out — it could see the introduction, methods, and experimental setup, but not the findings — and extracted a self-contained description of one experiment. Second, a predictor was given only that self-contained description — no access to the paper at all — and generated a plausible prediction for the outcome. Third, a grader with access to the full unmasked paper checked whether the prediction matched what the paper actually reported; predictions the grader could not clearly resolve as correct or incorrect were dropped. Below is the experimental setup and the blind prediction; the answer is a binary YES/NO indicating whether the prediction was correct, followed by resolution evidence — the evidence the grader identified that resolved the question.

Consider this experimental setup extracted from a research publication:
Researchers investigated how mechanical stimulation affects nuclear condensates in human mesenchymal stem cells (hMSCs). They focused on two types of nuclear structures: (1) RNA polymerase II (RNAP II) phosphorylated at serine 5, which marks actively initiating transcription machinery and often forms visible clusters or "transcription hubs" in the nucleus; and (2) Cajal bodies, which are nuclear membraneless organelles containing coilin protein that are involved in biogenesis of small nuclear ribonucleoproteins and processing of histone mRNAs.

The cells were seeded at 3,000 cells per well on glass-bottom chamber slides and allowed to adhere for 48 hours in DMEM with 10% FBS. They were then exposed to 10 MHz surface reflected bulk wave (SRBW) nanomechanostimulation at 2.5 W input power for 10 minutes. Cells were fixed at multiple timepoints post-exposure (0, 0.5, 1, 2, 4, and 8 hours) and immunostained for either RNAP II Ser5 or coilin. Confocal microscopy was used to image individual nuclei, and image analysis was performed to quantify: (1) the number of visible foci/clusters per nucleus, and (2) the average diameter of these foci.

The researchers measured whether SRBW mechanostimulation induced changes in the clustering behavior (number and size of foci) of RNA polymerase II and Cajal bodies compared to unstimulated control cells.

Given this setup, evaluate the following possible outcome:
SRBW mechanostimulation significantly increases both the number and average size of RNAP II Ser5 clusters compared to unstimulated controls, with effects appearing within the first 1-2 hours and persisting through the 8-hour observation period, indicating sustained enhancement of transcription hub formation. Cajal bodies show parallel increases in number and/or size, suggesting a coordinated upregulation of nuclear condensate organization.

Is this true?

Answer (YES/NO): NO